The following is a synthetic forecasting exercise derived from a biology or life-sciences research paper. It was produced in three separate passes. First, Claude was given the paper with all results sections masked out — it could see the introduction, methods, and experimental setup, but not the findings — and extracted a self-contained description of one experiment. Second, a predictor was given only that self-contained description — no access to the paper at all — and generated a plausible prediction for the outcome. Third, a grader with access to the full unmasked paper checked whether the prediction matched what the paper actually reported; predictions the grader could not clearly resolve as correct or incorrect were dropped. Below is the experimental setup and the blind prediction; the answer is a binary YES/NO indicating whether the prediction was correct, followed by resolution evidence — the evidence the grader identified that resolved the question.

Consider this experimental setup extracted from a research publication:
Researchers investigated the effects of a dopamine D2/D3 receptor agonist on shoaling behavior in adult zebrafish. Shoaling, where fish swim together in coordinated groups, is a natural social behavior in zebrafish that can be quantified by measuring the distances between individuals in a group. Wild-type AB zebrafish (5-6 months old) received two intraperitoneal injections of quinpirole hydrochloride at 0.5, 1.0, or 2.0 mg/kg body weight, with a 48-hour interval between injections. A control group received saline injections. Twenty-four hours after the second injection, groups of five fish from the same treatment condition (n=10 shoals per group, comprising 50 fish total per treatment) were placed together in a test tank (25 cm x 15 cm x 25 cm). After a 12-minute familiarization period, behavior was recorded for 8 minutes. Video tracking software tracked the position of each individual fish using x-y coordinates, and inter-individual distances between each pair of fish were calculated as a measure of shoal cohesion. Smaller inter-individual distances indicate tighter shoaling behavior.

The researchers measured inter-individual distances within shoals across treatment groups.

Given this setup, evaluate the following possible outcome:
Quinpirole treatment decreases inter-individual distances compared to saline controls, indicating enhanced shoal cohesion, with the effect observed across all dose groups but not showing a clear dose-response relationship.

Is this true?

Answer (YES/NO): NO